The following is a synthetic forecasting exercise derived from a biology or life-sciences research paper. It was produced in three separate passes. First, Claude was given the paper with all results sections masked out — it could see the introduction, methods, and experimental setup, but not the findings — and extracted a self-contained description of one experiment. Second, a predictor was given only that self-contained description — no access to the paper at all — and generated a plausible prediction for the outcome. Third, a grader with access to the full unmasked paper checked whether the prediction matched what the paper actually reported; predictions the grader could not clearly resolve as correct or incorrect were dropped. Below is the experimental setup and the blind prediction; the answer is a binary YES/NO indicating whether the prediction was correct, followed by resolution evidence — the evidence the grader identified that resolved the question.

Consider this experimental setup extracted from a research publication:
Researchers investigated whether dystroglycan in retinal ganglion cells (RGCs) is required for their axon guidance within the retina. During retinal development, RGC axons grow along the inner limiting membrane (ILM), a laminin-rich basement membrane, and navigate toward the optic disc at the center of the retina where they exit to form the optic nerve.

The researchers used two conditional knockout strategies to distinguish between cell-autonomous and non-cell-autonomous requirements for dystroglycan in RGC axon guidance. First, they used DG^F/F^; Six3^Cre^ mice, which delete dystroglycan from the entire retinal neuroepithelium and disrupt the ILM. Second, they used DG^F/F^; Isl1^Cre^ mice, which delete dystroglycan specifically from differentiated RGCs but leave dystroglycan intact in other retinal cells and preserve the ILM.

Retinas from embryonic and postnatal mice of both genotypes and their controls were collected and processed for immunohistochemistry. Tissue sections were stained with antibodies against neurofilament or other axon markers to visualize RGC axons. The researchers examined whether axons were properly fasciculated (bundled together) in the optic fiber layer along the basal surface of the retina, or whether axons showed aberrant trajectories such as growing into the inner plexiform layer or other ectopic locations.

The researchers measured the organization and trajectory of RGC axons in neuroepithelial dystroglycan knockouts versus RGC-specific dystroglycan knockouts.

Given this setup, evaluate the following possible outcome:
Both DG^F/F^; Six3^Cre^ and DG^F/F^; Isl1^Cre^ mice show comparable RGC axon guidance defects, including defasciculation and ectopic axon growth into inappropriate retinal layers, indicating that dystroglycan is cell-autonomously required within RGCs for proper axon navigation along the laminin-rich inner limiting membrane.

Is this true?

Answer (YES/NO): NO